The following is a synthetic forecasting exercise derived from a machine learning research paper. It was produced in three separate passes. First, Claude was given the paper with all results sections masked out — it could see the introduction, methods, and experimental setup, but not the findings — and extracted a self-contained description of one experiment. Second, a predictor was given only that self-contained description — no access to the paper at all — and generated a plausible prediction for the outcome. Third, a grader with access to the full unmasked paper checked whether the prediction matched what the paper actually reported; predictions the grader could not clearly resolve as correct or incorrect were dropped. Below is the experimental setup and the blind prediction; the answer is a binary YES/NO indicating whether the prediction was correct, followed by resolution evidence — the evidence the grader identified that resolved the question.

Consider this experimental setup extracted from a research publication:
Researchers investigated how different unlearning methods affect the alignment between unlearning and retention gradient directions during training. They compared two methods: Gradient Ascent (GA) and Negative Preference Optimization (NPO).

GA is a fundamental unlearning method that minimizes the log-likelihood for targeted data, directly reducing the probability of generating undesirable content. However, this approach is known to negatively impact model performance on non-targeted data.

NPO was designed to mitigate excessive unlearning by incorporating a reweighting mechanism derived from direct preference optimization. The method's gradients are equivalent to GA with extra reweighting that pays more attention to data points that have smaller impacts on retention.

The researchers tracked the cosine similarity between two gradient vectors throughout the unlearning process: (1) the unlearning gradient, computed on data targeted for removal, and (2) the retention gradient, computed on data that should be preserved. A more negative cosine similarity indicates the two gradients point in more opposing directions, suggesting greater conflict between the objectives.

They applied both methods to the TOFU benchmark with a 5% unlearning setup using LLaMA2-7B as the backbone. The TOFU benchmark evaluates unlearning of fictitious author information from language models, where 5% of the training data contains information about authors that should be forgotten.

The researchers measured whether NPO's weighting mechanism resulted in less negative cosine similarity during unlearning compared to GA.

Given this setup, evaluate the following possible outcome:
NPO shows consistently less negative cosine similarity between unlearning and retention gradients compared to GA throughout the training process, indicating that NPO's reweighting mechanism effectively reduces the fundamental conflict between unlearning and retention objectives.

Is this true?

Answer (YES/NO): NO